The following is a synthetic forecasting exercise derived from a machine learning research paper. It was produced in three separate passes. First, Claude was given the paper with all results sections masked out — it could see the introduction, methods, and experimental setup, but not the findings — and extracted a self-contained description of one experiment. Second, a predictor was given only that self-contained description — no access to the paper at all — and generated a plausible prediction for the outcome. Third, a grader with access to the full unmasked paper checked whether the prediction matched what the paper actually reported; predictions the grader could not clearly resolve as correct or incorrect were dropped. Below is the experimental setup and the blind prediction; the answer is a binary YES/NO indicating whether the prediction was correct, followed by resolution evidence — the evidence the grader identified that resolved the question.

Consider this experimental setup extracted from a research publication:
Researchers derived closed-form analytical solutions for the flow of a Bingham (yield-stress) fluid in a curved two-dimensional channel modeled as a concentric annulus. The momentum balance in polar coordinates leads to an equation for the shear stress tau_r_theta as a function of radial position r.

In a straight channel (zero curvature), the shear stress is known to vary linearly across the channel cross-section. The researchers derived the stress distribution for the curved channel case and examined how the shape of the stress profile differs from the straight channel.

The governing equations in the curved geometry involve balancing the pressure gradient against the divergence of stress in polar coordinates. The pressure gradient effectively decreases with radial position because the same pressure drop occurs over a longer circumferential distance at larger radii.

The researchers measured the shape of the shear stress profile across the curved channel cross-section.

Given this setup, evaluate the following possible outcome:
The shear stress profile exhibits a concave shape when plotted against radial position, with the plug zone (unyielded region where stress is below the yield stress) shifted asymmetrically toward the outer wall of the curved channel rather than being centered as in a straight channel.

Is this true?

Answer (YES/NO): NO